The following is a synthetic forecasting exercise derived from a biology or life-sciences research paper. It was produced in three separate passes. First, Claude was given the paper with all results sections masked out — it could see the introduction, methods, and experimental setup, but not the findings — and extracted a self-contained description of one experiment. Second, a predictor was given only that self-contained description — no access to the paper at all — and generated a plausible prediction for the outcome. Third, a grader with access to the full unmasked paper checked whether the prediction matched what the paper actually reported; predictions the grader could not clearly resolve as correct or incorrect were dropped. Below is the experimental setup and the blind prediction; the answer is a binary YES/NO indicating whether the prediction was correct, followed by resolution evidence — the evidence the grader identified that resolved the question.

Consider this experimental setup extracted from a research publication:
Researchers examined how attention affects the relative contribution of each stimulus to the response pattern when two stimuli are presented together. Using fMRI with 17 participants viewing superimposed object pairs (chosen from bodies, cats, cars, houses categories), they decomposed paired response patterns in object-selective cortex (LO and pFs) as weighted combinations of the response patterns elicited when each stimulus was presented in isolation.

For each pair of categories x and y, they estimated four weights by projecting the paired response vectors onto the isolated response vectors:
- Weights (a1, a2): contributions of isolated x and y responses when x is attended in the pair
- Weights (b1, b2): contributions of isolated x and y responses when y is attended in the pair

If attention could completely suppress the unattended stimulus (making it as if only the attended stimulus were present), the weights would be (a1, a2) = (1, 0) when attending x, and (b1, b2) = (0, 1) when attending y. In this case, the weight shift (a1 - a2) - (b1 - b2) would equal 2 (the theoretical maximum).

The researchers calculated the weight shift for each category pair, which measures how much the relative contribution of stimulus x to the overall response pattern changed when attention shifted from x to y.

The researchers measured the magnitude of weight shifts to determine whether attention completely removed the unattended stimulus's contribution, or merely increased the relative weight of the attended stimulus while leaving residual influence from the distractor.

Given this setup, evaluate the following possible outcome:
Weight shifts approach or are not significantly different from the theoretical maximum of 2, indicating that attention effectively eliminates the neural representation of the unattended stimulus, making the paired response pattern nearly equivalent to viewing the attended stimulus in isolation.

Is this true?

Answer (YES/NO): NO